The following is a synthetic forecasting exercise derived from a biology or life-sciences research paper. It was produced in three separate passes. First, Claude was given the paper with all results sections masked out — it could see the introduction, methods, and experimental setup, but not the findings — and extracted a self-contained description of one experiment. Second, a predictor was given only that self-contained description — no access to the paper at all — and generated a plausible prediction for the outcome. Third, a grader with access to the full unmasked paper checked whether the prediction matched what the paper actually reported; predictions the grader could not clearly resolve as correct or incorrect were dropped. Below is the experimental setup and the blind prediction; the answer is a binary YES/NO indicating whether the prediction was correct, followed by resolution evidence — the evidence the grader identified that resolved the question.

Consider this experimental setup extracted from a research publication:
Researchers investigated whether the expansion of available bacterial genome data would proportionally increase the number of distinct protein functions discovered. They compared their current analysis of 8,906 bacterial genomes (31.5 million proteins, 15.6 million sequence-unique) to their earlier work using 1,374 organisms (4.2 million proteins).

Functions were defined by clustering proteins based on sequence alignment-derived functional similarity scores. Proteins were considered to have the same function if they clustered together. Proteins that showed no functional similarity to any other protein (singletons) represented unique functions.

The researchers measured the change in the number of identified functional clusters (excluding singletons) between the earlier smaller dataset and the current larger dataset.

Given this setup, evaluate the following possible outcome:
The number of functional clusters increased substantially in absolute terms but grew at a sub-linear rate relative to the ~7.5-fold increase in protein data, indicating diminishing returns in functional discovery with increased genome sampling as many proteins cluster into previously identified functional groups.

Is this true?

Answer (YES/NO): YES